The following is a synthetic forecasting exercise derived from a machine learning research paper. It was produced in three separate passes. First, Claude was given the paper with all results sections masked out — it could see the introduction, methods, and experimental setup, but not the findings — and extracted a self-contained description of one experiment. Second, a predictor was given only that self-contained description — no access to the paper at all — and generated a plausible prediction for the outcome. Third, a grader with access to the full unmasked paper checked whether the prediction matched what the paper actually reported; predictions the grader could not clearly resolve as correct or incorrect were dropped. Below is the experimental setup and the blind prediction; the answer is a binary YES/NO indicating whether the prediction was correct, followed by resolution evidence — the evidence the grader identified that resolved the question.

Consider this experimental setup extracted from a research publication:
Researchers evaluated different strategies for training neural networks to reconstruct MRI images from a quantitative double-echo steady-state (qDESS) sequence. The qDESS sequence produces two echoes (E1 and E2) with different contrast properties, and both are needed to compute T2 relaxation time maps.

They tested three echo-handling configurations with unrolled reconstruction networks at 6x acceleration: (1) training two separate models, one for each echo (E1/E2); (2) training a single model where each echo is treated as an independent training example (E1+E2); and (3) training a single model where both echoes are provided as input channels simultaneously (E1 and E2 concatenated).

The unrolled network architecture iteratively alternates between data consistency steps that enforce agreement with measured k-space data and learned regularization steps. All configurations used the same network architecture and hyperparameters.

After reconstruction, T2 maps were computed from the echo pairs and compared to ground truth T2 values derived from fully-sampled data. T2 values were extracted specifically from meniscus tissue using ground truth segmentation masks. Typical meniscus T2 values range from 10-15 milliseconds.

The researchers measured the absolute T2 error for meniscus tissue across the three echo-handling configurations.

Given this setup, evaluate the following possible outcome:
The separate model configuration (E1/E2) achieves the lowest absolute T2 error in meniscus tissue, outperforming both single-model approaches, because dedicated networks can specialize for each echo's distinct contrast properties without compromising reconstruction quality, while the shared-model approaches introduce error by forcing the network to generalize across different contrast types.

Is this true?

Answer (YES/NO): NO